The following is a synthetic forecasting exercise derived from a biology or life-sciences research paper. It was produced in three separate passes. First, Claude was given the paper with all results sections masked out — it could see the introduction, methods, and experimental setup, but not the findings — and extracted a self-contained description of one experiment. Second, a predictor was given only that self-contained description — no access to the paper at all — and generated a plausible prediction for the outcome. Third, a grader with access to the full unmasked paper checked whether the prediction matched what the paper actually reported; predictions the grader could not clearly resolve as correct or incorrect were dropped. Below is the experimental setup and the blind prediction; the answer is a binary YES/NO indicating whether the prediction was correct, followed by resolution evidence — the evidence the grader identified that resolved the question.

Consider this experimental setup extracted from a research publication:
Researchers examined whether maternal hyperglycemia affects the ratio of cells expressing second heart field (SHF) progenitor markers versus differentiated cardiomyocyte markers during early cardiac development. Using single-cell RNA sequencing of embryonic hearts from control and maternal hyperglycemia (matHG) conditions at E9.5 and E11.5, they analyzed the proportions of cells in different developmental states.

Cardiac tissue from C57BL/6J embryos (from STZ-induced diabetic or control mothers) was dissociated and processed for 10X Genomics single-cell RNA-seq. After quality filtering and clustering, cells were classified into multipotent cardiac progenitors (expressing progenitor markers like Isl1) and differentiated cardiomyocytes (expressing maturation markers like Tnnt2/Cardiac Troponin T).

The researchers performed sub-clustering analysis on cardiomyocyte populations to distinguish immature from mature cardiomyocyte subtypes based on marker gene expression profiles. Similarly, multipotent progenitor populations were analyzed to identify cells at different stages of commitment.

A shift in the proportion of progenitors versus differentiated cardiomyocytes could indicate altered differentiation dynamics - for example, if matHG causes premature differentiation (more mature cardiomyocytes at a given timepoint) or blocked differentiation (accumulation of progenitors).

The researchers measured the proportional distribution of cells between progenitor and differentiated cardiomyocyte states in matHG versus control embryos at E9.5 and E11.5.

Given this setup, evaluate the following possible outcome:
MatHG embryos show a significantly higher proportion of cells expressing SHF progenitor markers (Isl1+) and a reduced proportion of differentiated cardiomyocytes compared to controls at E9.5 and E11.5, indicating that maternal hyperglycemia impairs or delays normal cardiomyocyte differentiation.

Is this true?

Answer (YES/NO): NO